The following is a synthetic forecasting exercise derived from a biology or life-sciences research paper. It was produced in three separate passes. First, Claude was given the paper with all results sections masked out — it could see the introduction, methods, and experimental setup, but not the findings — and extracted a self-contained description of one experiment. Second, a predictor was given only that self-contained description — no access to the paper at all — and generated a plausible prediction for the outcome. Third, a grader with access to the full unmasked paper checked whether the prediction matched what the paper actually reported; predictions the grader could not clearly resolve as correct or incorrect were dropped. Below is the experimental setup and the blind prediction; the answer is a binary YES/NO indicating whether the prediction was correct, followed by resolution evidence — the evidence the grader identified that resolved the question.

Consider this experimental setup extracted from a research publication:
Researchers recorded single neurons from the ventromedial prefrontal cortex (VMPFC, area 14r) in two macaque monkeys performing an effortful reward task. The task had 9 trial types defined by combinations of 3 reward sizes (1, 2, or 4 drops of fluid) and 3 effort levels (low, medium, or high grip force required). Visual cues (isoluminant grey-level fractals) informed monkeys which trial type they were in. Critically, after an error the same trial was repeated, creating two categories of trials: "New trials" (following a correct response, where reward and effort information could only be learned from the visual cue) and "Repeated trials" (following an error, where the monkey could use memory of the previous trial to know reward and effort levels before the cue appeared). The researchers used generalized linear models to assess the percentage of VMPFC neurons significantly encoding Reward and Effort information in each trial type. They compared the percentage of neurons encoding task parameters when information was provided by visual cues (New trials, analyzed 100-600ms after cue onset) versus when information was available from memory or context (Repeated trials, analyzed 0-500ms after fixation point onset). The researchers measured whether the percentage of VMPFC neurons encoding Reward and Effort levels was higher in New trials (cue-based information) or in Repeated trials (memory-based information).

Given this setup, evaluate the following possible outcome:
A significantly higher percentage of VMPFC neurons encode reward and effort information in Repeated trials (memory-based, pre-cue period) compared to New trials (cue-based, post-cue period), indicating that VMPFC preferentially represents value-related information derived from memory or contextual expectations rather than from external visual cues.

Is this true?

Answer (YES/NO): NO